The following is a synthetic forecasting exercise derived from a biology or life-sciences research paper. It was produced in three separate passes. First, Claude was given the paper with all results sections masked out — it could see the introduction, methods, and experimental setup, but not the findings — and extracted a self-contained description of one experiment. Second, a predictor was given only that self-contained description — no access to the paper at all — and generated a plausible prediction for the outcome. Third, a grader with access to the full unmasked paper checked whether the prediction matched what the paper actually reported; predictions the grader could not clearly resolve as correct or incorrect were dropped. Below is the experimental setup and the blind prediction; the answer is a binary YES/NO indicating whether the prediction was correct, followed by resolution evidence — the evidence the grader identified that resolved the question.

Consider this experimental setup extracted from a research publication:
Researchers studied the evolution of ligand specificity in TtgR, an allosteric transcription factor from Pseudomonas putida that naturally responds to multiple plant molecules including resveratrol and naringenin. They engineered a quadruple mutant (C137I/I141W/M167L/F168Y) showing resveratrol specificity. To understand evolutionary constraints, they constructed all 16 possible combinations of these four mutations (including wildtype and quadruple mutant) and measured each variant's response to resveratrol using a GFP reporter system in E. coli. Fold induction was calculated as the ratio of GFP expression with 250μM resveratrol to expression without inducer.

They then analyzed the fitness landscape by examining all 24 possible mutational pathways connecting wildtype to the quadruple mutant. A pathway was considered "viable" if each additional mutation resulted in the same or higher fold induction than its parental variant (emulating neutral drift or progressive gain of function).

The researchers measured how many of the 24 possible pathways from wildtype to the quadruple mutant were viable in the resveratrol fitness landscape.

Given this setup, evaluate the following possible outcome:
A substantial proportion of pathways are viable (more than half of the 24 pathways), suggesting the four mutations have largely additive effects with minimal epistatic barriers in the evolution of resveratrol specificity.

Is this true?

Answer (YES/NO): NO